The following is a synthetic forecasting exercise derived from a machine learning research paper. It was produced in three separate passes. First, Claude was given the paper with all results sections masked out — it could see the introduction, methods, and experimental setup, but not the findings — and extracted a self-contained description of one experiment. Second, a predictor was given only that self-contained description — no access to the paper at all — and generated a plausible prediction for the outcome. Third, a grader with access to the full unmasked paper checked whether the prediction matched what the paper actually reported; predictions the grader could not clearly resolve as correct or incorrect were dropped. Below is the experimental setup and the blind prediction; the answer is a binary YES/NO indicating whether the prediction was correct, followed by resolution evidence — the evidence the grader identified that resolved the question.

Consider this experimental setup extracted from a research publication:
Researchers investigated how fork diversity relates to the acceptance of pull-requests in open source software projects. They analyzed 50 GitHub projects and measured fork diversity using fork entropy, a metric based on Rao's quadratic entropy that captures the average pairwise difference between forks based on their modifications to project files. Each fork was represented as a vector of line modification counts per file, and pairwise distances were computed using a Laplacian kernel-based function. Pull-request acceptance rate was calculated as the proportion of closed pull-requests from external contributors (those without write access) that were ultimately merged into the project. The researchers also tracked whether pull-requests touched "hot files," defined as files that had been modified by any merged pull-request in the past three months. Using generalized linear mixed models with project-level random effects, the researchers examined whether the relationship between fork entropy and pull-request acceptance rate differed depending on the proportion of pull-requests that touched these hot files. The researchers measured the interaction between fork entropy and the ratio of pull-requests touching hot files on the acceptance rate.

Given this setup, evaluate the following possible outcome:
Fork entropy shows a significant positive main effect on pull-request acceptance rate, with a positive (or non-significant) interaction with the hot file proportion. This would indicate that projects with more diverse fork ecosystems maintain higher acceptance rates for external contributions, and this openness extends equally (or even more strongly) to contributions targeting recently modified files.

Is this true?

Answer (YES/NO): YES